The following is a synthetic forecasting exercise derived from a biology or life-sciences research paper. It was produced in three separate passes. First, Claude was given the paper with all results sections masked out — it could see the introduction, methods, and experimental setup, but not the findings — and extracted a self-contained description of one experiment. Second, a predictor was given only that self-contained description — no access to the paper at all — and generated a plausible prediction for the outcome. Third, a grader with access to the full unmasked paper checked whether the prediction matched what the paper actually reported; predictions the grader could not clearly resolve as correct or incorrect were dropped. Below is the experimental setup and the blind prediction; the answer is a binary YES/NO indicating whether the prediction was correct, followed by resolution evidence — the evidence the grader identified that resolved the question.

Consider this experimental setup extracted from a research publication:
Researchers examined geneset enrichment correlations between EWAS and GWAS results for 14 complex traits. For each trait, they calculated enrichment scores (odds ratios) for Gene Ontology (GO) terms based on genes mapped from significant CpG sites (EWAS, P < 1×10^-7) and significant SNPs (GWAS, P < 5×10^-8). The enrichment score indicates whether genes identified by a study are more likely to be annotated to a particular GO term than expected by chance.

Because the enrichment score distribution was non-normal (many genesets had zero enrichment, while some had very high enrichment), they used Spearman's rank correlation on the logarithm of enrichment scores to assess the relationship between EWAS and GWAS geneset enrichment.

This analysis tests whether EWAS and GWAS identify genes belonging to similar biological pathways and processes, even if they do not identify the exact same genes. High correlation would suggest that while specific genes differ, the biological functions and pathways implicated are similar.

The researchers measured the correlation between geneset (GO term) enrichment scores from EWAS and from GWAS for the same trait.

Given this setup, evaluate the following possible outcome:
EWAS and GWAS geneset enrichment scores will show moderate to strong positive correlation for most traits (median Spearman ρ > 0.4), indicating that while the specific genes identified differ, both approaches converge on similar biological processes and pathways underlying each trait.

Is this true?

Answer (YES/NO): NO